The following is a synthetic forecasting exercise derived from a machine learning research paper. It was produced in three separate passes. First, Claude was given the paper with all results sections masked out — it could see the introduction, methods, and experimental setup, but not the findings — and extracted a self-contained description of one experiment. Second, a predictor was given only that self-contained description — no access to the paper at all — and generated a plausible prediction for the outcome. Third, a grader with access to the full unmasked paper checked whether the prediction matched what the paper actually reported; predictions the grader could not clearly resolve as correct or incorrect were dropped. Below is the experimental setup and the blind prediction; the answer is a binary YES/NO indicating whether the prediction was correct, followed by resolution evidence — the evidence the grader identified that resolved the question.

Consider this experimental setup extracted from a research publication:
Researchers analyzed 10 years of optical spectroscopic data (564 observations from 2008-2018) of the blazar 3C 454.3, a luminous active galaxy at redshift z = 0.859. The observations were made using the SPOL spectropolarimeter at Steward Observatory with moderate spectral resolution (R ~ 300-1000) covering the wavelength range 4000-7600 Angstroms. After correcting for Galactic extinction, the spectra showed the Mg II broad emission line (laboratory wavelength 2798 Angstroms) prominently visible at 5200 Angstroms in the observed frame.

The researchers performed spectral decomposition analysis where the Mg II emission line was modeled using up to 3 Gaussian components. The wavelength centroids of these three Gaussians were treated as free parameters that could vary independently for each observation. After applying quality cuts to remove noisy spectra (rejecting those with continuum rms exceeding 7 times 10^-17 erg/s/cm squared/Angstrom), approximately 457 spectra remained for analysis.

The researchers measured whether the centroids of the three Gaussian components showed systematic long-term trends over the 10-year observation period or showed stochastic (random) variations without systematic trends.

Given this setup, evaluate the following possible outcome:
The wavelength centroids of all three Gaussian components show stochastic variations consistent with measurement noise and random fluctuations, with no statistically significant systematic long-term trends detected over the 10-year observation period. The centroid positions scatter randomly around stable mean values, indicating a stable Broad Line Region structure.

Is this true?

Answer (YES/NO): YES